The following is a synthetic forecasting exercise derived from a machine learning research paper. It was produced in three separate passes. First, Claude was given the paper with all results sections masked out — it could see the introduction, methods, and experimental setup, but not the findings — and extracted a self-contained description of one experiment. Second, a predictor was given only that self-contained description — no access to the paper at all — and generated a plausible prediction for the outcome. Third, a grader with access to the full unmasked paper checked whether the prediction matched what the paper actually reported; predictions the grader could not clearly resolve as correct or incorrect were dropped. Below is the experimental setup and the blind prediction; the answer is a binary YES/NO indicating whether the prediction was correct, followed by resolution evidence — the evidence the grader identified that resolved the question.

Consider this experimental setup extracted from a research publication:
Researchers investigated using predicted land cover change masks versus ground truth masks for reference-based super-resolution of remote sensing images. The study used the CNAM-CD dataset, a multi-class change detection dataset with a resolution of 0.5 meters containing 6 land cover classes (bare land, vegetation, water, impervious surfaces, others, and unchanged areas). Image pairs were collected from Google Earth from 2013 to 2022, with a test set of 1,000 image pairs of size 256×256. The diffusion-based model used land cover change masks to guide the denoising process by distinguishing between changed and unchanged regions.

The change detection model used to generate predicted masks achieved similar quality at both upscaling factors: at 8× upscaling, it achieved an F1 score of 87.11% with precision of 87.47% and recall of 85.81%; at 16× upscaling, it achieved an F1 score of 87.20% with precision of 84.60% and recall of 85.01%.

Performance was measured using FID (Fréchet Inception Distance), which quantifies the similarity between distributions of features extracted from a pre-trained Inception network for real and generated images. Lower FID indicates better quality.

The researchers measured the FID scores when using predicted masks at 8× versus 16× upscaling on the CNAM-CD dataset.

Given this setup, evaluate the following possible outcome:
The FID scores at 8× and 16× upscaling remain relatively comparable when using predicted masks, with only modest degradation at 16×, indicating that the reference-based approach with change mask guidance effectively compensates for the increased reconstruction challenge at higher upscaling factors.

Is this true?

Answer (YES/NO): NO